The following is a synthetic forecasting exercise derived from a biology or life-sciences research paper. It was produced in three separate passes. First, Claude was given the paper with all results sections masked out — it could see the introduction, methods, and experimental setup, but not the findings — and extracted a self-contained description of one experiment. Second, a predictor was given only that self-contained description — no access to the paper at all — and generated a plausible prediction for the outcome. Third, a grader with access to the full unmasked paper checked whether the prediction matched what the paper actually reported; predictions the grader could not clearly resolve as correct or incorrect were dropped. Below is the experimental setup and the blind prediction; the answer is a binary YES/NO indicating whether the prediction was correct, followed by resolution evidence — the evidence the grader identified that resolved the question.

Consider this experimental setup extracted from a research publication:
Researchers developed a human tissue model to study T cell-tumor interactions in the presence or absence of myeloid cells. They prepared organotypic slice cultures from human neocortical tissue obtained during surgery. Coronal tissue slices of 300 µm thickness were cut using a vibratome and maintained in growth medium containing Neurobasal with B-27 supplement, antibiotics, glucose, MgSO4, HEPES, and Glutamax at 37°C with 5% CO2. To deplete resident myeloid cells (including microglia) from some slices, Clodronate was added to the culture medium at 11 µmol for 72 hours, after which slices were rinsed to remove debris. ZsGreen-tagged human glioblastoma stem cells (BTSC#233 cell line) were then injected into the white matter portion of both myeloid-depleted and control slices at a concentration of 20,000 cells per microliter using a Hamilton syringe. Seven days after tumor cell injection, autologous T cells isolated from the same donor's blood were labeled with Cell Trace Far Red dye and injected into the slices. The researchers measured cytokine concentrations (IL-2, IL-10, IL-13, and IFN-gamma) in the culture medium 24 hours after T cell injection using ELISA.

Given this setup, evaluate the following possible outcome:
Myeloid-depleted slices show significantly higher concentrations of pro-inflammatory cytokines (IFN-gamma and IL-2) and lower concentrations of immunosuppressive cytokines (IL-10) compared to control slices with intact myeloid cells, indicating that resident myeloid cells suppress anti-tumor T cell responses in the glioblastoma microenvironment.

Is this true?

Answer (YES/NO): NO